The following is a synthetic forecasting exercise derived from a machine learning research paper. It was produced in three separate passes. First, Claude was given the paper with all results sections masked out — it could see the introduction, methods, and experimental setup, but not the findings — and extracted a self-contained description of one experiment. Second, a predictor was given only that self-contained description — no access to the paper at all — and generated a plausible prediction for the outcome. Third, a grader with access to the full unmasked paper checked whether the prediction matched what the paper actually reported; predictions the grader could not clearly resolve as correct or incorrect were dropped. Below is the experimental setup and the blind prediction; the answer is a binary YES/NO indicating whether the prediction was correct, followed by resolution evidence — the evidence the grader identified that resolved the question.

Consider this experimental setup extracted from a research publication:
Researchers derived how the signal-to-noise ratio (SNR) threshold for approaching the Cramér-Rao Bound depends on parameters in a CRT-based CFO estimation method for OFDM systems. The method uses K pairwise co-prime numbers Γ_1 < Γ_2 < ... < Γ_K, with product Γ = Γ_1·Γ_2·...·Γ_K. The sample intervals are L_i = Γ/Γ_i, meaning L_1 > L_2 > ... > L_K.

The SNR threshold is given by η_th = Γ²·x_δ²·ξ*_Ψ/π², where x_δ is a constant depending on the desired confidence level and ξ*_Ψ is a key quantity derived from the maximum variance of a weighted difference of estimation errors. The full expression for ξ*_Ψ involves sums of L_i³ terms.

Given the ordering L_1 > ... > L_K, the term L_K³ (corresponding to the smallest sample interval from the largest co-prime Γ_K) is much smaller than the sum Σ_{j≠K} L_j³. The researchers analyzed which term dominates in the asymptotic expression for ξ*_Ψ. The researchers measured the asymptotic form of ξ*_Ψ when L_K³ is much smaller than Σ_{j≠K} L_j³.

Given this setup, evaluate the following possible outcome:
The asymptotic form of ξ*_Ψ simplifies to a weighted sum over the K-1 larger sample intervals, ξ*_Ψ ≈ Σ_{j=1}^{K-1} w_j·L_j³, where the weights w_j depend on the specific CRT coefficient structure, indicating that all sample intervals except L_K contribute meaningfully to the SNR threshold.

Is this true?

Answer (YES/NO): NO